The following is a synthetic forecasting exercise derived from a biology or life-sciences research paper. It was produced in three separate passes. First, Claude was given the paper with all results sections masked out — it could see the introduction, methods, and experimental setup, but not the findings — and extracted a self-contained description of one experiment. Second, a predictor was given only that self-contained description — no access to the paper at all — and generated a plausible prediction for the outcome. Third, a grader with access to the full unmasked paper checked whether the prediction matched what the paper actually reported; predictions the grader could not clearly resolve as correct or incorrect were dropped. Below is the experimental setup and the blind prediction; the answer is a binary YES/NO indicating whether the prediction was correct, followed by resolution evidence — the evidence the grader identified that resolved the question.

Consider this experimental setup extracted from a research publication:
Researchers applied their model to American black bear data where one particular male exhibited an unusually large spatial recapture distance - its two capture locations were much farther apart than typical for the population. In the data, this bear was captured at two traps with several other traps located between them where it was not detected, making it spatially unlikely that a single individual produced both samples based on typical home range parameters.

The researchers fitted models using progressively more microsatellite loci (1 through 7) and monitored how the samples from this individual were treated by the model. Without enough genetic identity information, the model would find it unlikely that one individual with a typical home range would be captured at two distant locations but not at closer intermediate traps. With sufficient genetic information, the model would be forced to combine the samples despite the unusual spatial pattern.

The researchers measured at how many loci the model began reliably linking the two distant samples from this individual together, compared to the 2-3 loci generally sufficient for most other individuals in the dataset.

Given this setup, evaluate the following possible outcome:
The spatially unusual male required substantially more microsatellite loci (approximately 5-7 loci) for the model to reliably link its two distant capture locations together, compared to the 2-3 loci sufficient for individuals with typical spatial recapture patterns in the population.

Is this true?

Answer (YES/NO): NO